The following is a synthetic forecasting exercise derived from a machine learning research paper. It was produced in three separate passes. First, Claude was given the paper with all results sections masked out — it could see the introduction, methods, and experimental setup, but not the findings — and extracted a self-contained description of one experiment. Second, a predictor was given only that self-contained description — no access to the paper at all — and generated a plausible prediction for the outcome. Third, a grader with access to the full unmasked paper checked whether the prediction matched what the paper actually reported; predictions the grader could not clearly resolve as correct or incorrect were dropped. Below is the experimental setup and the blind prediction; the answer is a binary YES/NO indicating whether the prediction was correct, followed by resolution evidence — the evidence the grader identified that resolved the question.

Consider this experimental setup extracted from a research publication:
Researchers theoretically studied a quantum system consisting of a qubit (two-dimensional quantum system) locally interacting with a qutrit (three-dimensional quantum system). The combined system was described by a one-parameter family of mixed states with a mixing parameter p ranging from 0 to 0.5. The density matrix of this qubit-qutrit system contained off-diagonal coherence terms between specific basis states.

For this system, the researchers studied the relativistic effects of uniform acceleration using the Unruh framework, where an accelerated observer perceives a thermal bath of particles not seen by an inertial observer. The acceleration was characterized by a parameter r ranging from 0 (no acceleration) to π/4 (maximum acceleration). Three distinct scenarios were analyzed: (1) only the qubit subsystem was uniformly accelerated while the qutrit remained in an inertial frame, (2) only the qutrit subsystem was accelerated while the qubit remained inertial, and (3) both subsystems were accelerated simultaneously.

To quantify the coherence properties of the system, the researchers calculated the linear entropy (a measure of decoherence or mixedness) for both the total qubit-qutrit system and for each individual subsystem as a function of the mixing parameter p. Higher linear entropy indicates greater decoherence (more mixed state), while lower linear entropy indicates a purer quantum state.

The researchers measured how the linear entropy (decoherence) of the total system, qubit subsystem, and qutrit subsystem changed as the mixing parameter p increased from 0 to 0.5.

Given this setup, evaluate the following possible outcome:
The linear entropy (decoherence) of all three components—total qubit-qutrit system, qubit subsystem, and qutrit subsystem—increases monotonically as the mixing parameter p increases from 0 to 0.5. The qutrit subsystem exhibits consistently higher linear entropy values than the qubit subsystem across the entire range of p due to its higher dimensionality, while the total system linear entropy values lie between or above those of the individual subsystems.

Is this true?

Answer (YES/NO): NO